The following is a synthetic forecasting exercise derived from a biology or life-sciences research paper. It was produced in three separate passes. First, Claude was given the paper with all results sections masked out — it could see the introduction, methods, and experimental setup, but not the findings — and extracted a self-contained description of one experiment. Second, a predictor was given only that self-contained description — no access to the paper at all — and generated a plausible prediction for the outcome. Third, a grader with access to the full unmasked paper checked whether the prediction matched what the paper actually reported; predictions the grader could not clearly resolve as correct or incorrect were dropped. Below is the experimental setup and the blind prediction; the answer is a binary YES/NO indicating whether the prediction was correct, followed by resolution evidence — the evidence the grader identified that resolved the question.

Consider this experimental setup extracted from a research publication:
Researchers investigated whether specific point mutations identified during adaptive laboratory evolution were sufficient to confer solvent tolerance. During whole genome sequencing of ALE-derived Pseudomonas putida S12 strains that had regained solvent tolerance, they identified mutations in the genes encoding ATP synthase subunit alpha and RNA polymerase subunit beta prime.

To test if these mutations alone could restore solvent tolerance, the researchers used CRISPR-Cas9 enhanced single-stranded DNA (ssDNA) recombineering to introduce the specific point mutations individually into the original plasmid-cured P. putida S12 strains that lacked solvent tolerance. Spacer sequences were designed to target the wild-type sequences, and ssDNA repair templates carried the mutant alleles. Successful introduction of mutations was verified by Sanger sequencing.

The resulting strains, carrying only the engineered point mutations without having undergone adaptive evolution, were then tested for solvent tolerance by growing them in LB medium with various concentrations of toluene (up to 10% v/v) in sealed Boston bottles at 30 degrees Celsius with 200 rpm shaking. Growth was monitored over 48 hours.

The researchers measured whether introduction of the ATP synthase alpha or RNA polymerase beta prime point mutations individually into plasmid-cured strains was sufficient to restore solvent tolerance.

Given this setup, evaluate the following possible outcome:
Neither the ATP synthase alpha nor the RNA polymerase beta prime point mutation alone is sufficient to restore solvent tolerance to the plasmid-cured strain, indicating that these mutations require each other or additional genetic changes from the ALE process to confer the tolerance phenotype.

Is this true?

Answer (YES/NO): YES